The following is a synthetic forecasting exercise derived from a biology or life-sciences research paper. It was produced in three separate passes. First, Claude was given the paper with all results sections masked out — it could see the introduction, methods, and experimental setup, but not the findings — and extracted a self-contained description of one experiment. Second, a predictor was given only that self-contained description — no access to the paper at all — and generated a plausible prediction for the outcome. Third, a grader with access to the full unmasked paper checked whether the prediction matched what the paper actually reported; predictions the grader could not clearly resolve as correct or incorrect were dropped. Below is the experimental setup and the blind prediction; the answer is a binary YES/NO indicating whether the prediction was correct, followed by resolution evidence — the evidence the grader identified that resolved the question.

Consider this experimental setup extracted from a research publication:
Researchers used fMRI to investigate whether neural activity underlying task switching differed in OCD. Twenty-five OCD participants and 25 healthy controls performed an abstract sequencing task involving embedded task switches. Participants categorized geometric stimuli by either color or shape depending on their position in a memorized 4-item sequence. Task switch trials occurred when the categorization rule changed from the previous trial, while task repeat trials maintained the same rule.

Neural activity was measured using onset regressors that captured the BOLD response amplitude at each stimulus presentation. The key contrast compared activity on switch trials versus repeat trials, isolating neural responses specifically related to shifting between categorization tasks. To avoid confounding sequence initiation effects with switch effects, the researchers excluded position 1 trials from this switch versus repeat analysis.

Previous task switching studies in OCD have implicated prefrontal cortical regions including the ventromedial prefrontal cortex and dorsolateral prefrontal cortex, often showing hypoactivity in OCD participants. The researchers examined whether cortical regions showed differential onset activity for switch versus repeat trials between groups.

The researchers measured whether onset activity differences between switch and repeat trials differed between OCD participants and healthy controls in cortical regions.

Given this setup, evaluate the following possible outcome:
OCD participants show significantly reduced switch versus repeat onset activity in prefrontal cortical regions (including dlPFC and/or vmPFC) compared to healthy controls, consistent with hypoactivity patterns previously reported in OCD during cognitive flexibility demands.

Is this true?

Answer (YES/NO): NO